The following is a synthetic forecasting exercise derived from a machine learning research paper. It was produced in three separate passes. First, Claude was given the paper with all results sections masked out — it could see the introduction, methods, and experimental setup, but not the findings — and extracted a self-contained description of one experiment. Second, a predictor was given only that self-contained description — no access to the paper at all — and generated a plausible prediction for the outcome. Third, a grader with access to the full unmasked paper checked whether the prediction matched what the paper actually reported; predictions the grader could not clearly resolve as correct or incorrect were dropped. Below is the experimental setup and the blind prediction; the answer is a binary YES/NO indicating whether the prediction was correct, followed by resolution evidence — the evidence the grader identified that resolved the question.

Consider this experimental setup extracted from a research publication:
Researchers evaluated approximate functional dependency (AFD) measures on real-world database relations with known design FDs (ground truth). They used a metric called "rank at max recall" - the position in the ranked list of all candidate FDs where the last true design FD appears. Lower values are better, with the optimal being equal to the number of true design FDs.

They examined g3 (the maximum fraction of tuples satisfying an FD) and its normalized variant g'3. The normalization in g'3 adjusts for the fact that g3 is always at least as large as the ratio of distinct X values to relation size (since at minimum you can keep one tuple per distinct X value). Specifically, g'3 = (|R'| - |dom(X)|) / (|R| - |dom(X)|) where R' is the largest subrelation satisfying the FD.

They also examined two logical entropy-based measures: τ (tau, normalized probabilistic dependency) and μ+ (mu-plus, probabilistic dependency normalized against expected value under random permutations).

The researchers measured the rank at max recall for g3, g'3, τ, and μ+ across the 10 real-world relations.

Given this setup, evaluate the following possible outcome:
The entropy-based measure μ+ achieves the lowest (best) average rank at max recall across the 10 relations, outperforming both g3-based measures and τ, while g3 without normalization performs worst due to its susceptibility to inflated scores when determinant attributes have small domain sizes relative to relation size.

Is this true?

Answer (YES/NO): NO